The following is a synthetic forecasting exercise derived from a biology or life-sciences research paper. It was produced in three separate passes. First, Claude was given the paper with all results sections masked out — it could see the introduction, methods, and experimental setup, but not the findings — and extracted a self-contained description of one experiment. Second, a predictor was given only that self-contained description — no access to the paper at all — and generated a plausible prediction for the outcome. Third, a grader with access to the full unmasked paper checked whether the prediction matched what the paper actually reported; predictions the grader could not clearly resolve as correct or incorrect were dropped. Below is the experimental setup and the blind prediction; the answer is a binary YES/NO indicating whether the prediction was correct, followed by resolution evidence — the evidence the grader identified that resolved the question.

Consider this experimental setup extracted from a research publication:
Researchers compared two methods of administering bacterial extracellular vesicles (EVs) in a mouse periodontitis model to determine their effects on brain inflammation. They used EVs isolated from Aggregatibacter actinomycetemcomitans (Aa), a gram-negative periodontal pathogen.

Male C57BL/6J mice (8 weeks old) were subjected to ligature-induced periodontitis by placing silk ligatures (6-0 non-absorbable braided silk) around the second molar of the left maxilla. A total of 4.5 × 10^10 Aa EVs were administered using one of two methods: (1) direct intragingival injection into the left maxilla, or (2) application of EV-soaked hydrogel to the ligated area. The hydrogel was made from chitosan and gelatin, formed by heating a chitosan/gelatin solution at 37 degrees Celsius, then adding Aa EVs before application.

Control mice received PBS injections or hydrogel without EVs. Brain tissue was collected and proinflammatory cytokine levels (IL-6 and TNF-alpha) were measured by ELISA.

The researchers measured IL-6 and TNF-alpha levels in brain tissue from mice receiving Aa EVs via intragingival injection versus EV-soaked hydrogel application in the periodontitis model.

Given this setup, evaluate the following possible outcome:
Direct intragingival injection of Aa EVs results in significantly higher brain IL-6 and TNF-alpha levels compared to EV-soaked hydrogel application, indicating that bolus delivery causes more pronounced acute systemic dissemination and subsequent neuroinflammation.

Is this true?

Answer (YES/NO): NO